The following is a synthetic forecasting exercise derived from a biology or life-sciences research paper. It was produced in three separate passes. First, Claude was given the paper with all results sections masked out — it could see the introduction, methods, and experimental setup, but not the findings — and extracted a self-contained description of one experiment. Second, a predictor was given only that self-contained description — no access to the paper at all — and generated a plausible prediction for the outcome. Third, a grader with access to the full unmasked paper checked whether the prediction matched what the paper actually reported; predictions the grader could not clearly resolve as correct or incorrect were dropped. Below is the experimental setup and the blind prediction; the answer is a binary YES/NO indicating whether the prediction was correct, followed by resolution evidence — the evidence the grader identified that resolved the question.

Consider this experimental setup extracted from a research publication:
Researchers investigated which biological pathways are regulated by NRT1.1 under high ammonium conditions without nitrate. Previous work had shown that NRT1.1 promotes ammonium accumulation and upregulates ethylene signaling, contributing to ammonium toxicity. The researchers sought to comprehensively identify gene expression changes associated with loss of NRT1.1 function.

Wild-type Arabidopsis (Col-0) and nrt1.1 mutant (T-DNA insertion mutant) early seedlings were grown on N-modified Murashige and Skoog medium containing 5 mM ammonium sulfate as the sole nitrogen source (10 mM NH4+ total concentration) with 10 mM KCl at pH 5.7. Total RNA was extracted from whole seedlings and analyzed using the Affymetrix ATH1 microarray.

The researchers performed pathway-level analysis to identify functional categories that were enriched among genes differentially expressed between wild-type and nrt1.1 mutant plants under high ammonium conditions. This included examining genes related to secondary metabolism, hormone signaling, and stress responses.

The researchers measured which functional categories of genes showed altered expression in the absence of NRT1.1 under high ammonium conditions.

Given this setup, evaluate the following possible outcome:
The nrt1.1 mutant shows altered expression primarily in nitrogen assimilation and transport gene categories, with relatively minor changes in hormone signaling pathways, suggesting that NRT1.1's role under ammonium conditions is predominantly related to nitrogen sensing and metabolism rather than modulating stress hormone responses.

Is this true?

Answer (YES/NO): NO